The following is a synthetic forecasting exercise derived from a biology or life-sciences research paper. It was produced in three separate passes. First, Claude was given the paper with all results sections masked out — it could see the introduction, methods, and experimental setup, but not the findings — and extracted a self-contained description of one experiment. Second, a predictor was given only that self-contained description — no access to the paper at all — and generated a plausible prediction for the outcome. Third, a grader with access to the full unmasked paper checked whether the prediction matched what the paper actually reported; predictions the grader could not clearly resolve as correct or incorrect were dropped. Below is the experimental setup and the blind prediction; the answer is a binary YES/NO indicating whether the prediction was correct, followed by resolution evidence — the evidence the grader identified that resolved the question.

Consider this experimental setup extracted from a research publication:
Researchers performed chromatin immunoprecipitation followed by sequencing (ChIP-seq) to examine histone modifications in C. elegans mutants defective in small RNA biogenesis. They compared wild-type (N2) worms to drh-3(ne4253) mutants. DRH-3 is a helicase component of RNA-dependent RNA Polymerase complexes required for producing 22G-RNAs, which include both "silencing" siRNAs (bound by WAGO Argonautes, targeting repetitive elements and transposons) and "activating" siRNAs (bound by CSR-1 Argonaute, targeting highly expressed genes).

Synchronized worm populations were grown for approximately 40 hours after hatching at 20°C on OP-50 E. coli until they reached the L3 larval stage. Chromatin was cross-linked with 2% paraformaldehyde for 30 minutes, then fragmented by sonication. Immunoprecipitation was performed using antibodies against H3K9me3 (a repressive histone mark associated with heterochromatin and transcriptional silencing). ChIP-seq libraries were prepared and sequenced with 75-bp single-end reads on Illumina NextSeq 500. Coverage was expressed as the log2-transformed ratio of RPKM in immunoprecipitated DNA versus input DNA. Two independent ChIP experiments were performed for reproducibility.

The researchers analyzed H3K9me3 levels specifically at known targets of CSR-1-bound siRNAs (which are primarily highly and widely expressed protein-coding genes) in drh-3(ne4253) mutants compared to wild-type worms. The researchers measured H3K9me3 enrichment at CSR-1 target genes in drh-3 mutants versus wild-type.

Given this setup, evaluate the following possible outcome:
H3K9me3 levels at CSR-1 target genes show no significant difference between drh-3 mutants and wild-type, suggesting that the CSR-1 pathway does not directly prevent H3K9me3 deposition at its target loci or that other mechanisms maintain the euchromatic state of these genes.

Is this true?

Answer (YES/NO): NO